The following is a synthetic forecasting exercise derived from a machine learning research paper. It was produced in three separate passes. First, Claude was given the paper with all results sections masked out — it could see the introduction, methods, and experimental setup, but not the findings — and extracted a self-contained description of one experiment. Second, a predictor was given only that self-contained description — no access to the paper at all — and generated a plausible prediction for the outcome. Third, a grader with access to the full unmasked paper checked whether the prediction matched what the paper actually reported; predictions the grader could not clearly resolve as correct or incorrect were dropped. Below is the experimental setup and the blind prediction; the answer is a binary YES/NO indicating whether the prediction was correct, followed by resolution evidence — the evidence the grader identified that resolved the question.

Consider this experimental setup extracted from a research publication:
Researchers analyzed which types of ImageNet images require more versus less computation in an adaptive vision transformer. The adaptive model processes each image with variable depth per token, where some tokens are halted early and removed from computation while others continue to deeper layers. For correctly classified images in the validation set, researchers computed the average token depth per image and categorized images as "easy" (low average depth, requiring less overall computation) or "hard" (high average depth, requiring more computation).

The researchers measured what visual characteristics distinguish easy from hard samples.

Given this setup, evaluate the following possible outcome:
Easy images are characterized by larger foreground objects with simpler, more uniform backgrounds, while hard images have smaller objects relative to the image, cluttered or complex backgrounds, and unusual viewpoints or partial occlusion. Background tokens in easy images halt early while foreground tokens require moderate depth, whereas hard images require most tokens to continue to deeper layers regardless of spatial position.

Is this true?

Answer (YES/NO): NO